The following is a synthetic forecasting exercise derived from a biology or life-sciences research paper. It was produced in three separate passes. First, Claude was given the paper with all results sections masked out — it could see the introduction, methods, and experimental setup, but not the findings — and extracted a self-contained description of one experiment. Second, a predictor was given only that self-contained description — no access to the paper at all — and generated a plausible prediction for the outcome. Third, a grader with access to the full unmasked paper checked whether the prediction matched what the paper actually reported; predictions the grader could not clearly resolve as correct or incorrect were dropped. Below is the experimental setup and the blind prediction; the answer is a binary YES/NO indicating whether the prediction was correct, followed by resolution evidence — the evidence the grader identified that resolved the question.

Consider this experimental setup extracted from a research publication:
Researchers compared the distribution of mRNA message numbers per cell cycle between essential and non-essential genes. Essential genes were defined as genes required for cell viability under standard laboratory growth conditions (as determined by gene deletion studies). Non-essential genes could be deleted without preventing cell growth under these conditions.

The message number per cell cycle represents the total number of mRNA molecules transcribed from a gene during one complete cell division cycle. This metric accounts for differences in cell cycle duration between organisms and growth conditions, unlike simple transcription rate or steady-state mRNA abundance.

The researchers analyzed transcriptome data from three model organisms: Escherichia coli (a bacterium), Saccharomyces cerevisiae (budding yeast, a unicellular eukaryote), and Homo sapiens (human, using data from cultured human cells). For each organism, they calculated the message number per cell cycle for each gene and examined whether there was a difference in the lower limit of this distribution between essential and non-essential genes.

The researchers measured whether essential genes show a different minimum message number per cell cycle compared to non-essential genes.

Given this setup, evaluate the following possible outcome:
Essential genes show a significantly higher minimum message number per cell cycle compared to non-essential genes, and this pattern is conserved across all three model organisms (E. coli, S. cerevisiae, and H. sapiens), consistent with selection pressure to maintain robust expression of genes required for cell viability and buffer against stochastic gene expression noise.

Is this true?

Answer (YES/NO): YES